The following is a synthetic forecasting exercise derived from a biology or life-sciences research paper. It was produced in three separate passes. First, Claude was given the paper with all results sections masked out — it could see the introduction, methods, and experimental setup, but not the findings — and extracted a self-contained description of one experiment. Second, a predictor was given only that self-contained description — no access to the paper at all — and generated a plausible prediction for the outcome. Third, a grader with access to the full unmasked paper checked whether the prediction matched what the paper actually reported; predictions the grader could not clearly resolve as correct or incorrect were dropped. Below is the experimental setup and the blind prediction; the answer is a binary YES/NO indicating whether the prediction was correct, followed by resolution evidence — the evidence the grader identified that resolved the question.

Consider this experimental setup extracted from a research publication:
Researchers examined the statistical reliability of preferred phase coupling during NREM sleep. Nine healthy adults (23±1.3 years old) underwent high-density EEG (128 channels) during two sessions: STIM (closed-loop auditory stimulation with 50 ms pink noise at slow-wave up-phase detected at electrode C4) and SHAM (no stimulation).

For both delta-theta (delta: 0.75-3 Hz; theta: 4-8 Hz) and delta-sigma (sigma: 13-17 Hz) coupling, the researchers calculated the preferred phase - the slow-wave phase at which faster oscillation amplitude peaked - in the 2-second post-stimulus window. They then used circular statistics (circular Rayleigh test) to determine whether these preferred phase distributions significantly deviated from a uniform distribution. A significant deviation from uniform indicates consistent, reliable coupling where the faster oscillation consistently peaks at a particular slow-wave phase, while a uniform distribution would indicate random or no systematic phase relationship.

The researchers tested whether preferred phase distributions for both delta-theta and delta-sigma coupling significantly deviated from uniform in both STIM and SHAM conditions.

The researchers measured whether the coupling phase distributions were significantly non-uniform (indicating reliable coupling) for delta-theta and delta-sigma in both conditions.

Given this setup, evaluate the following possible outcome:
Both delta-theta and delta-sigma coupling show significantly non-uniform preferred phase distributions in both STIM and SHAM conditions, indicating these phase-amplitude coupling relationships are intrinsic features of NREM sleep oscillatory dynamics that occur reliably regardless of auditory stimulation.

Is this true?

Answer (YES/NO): YES